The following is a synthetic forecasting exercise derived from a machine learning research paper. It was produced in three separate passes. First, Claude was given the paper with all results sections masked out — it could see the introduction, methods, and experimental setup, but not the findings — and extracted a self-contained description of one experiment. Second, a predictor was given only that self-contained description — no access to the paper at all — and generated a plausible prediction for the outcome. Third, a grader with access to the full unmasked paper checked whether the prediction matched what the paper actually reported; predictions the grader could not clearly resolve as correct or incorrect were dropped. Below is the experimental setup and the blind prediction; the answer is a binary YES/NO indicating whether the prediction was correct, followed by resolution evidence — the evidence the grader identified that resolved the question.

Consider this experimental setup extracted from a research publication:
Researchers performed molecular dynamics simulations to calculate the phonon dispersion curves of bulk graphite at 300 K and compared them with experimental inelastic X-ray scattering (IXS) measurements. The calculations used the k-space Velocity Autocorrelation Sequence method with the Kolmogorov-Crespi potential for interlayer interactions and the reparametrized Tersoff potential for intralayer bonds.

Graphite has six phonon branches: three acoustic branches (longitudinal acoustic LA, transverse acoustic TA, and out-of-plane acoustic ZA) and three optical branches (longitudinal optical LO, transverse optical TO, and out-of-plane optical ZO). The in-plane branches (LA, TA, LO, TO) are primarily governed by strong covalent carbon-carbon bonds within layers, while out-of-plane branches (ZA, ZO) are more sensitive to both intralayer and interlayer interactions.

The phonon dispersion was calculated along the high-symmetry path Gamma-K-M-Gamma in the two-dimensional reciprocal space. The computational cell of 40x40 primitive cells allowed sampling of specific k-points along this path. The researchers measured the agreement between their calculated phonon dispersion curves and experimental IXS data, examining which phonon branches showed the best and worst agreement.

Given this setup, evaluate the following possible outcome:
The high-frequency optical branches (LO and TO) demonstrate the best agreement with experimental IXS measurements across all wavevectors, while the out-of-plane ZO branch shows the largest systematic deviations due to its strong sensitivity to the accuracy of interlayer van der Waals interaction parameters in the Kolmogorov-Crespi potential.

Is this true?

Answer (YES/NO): NO